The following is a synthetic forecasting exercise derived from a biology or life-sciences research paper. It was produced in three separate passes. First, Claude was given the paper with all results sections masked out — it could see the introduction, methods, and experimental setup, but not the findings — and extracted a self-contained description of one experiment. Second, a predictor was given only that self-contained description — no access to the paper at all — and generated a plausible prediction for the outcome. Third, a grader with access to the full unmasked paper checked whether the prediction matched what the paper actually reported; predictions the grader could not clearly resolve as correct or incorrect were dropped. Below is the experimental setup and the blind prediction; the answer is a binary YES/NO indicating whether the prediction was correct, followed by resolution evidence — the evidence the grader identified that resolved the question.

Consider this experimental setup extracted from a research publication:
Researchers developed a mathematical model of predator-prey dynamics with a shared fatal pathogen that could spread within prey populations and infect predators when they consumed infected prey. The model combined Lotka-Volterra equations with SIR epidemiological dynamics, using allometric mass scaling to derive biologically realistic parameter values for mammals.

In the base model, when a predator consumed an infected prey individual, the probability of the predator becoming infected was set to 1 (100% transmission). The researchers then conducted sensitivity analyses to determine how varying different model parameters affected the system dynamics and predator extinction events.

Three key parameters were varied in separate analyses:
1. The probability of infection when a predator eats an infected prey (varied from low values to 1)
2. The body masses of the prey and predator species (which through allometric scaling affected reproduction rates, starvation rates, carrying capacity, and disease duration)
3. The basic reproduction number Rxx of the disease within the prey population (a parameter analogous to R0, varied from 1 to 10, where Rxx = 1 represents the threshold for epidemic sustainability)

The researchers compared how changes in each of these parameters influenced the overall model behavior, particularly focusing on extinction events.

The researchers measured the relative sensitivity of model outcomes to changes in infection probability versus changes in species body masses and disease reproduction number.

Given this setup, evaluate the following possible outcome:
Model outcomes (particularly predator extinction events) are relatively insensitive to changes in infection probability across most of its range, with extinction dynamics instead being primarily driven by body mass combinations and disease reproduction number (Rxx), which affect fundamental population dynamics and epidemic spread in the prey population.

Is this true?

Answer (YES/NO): YES